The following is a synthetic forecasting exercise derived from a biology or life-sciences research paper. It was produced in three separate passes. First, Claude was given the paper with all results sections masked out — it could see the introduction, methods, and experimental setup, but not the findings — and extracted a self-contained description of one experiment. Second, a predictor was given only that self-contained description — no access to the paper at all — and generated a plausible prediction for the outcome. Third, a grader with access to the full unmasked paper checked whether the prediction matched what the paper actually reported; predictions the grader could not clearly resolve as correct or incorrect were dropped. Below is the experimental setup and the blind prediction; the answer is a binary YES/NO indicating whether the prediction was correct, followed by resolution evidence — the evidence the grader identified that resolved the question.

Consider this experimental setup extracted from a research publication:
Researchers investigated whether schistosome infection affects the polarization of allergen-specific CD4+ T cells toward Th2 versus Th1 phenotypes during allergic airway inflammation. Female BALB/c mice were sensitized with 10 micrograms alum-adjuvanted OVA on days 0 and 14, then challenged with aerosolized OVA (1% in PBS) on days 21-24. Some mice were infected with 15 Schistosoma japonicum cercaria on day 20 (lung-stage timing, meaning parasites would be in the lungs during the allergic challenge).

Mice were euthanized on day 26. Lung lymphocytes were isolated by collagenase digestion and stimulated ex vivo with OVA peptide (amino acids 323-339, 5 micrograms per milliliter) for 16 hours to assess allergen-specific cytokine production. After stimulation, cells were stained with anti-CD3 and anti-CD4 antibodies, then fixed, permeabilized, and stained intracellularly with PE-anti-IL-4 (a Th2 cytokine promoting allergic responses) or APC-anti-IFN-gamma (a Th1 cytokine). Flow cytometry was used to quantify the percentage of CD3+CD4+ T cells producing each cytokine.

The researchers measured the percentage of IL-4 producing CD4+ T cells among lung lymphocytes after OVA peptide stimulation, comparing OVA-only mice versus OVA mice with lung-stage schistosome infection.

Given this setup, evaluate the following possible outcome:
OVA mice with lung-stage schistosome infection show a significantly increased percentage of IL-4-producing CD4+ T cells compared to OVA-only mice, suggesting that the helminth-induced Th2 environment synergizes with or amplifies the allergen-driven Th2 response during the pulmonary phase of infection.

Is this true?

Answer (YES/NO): NO